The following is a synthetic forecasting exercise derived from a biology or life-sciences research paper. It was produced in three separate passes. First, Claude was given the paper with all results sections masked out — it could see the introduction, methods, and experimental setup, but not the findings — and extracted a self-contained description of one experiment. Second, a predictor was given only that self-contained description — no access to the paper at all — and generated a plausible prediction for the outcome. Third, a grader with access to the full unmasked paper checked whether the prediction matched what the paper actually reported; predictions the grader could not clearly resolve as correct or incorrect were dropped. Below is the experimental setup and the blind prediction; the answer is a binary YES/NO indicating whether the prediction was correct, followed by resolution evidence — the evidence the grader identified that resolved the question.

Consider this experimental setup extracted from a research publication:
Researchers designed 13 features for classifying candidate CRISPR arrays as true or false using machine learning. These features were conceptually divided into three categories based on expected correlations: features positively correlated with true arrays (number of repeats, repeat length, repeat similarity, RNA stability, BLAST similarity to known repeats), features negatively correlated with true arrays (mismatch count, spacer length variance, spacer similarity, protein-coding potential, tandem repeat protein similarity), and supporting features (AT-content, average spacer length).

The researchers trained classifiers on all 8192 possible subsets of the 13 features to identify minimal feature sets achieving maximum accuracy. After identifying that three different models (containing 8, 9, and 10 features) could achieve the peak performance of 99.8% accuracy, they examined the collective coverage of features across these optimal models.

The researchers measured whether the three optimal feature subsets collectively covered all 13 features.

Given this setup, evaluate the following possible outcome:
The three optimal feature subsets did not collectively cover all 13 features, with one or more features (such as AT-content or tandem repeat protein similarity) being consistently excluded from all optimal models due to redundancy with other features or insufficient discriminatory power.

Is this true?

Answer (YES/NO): NO